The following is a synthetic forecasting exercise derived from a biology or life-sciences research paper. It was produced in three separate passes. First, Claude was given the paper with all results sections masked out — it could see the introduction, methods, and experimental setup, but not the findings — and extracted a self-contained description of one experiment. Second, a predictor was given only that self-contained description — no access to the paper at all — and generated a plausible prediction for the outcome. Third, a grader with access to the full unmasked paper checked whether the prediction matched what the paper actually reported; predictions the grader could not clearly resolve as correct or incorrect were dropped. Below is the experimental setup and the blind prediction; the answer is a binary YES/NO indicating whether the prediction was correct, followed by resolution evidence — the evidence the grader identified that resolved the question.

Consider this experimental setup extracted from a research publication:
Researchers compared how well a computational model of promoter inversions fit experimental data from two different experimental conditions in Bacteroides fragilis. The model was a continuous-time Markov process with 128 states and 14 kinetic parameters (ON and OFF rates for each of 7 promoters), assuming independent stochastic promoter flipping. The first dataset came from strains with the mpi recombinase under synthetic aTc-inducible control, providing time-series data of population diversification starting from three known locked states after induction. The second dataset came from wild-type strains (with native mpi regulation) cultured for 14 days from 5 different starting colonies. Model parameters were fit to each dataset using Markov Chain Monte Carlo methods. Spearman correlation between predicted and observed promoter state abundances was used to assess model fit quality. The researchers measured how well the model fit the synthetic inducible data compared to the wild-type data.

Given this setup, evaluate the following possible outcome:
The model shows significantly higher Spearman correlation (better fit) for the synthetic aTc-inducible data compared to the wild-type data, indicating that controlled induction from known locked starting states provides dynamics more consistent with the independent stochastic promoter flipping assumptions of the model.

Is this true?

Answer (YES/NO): YES